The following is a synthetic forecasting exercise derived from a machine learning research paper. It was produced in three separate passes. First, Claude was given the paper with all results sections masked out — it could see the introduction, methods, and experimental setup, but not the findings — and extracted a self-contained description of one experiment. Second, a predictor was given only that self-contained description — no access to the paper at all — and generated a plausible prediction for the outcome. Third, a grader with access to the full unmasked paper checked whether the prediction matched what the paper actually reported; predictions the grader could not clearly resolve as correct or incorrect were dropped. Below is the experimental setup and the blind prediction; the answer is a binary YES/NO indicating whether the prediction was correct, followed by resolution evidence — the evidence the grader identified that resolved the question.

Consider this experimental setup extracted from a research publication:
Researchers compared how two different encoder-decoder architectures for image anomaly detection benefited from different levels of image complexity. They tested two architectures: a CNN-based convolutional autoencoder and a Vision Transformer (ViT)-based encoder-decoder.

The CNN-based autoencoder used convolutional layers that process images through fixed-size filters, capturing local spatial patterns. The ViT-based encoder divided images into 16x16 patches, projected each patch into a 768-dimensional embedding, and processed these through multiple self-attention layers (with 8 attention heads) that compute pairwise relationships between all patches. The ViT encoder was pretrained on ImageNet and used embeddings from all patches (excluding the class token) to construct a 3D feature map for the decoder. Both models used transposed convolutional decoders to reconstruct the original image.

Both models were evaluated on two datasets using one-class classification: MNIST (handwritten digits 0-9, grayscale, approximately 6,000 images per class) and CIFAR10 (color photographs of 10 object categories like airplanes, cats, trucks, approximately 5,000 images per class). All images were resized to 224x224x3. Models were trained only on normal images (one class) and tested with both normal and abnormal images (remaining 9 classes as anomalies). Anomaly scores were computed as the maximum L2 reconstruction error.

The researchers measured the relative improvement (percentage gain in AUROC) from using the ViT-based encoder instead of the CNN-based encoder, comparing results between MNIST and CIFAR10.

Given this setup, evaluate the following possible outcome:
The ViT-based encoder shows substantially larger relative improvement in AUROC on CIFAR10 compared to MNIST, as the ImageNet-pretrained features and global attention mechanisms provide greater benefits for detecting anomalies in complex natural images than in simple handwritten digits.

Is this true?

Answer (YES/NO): YES